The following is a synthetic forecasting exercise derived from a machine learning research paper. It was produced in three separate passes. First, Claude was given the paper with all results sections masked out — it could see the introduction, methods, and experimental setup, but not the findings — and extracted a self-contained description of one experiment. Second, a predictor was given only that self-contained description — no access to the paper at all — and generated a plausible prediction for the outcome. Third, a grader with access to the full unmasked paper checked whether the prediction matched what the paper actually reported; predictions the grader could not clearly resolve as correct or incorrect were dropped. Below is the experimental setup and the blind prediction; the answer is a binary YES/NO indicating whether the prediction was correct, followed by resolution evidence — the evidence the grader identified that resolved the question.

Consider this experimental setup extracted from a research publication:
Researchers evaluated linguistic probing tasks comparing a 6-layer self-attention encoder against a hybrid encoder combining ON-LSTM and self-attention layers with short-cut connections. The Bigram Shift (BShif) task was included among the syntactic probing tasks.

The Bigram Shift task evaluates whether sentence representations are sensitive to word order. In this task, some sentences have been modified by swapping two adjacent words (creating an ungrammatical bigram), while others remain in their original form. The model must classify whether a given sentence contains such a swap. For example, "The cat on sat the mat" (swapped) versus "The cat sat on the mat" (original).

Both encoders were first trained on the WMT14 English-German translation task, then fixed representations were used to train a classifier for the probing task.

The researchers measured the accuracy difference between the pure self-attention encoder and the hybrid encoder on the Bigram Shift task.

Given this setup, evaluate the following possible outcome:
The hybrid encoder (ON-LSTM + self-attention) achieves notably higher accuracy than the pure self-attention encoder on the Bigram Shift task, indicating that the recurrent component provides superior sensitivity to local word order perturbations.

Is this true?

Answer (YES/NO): YES